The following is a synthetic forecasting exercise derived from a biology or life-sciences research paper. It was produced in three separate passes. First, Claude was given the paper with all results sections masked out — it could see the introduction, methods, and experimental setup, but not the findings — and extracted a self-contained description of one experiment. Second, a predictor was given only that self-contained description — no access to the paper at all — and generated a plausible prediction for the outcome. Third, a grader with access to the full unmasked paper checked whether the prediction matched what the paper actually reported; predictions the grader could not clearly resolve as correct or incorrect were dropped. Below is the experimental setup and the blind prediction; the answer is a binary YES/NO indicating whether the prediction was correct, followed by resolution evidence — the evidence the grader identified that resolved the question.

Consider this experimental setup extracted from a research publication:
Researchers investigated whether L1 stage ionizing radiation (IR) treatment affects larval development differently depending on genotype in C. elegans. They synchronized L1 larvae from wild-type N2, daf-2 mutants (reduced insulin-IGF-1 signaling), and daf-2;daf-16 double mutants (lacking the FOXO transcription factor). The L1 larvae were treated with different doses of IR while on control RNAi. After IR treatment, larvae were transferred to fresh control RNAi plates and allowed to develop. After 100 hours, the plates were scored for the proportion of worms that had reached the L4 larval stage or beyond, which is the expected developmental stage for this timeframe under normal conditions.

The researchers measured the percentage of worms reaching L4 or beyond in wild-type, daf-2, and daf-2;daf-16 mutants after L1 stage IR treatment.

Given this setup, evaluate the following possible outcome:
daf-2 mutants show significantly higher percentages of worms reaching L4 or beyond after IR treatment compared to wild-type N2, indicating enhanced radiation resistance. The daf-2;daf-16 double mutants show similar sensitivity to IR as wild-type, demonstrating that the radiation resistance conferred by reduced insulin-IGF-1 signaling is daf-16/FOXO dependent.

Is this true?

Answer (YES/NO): YES